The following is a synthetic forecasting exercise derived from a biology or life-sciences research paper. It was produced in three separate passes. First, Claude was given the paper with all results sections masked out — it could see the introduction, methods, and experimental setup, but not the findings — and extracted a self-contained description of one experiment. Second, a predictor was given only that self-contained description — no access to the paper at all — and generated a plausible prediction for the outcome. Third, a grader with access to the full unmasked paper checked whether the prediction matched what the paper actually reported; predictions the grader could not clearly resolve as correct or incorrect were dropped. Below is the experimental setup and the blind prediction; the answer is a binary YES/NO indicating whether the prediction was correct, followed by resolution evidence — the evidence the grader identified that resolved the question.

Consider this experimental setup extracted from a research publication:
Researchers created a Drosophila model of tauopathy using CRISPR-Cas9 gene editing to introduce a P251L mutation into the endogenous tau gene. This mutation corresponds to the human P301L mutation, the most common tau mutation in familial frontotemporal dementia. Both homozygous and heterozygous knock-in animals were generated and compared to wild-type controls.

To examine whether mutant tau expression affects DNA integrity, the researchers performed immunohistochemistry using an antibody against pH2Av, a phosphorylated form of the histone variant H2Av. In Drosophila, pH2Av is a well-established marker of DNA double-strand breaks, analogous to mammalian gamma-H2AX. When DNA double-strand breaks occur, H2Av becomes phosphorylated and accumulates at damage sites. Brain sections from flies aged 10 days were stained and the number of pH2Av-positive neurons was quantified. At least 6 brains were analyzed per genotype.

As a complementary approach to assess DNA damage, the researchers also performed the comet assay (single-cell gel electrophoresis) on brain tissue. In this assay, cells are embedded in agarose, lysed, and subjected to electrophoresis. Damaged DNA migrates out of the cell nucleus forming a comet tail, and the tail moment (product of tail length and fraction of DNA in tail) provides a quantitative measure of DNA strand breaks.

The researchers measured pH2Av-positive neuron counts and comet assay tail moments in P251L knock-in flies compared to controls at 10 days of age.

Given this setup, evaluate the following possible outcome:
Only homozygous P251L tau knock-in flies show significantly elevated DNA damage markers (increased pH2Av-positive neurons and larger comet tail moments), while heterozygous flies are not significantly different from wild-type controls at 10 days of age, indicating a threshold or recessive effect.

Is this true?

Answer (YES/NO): NO